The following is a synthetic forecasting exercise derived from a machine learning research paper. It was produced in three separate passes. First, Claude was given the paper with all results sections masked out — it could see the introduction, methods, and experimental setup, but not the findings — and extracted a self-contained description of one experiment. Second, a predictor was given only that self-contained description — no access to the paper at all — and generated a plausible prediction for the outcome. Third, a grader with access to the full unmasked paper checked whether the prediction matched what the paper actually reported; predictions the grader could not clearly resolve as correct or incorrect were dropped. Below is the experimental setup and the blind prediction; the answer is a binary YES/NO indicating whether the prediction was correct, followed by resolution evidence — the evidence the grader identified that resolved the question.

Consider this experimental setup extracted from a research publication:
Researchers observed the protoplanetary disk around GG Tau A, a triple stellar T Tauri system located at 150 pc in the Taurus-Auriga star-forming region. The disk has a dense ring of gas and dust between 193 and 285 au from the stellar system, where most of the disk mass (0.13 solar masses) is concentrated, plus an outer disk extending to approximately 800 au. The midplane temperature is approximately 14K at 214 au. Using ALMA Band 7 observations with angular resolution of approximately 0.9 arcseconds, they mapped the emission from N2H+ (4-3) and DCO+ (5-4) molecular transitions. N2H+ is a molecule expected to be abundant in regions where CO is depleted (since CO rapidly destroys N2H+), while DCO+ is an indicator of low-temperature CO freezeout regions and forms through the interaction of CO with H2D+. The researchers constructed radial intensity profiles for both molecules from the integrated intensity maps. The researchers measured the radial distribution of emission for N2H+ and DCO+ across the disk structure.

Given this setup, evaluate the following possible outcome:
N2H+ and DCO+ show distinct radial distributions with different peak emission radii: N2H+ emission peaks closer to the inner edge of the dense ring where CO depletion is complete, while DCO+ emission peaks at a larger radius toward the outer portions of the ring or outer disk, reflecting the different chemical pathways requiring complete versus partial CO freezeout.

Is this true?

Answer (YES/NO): NO